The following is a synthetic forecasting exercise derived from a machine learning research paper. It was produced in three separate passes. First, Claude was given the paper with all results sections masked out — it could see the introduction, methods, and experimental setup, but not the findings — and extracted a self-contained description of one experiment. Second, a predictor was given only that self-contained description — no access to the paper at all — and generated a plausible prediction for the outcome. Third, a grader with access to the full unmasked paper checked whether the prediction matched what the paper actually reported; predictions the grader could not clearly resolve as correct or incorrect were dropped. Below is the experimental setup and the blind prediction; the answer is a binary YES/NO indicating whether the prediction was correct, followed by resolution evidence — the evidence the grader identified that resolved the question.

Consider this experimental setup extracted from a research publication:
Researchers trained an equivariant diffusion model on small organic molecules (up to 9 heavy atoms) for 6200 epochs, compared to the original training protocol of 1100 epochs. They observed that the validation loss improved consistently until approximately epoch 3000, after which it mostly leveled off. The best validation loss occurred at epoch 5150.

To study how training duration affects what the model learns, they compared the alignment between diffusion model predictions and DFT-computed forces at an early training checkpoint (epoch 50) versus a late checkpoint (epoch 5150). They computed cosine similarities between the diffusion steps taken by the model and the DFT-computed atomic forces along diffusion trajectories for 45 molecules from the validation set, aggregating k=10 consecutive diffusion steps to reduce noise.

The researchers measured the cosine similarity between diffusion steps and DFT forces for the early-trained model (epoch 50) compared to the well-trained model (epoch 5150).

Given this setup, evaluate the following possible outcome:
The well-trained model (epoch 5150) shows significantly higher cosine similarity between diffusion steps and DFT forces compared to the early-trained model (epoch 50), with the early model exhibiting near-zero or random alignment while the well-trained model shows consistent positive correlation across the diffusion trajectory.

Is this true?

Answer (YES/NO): NO